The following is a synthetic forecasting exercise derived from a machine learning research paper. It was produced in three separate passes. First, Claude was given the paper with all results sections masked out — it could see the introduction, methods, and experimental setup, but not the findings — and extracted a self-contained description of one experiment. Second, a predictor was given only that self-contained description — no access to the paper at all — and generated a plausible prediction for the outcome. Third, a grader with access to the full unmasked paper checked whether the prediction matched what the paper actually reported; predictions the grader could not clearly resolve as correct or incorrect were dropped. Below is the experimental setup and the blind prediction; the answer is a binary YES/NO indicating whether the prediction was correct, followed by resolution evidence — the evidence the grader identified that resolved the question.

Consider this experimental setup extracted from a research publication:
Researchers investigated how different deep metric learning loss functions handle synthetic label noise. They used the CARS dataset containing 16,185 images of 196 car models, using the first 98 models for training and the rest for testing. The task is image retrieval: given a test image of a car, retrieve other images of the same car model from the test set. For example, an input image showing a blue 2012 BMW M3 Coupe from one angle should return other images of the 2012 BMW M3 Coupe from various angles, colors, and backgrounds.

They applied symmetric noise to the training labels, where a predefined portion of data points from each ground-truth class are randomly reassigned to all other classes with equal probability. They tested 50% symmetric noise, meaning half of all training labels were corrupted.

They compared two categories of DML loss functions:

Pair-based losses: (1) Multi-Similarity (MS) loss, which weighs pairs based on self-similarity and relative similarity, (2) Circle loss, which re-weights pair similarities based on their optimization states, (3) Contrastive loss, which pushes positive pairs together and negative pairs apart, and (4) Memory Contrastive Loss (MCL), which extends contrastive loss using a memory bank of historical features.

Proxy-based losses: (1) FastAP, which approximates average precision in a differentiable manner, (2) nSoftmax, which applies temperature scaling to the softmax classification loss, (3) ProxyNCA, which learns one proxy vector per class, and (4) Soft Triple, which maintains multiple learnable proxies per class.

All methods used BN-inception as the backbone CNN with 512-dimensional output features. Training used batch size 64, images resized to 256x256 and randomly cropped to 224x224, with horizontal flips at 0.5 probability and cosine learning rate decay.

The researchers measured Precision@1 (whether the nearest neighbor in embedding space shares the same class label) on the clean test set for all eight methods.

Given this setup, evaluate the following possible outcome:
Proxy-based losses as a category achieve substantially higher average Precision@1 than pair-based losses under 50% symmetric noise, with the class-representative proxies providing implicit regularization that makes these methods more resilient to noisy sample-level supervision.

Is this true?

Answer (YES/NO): YES